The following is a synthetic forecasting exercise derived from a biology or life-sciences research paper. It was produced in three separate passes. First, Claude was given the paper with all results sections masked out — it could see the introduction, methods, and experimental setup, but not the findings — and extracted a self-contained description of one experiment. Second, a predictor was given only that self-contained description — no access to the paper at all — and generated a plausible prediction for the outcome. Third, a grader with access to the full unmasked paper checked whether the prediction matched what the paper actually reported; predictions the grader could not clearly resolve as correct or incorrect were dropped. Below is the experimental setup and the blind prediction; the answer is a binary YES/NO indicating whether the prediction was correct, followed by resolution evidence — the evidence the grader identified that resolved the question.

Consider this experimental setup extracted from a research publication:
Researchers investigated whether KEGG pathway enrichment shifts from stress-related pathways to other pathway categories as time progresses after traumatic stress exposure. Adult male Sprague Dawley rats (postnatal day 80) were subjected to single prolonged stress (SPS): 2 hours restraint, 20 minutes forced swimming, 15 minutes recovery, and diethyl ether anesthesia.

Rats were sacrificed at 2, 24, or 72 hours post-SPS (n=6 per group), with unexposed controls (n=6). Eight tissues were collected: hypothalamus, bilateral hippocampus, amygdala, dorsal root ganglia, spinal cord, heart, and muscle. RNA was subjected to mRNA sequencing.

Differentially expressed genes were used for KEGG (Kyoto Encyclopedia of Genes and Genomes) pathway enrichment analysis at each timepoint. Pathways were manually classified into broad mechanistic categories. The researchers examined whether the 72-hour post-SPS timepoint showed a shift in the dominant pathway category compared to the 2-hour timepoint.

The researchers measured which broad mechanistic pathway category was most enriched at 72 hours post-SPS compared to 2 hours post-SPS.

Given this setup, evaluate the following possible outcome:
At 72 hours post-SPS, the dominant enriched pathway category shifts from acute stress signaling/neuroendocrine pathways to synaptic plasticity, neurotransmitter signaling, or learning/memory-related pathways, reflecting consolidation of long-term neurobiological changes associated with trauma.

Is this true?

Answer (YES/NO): NO